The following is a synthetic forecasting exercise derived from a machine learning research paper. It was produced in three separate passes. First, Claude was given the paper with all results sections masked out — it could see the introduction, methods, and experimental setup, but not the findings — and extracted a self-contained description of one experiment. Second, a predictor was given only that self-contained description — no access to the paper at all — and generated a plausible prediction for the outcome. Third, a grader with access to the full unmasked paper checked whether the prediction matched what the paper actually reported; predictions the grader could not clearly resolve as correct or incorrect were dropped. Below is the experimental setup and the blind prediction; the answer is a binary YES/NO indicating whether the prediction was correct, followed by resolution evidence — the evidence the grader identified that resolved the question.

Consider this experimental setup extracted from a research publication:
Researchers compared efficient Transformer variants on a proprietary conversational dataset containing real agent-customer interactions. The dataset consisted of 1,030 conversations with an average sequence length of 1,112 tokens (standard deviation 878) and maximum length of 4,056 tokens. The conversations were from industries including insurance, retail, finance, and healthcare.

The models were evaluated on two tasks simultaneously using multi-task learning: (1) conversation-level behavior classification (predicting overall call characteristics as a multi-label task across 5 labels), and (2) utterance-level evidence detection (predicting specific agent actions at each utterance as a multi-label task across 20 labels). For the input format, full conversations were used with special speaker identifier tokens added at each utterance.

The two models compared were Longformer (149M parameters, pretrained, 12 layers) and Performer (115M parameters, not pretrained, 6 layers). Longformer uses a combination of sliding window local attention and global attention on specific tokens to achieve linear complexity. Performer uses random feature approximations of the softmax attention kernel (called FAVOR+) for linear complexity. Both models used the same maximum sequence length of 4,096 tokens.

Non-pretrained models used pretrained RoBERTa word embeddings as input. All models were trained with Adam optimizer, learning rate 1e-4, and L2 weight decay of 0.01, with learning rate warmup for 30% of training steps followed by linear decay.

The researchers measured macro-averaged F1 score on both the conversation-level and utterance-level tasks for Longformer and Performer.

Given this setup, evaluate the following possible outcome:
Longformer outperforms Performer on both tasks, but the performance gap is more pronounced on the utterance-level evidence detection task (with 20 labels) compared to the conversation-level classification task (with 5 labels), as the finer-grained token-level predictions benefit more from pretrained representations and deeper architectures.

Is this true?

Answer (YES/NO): NO